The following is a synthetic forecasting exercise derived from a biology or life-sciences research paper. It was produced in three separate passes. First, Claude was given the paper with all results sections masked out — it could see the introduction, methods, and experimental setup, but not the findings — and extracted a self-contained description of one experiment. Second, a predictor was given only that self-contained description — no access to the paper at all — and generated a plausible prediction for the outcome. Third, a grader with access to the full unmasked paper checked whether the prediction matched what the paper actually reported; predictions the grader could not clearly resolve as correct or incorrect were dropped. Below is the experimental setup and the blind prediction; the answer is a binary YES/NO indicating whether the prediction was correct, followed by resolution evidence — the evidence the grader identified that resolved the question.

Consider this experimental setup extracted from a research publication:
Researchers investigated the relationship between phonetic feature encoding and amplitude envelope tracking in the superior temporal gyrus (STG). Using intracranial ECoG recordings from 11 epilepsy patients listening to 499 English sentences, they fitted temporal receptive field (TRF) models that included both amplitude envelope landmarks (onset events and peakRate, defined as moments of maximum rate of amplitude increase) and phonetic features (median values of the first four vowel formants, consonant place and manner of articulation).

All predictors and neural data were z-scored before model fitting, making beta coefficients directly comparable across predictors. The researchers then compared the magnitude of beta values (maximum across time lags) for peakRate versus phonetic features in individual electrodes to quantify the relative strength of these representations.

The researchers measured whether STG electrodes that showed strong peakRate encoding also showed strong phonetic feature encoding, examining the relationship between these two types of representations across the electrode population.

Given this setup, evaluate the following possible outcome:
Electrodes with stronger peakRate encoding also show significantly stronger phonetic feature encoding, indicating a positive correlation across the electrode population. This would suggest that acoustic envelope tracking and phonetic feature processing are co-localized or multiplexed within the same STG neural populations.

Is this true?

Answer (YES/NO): NO